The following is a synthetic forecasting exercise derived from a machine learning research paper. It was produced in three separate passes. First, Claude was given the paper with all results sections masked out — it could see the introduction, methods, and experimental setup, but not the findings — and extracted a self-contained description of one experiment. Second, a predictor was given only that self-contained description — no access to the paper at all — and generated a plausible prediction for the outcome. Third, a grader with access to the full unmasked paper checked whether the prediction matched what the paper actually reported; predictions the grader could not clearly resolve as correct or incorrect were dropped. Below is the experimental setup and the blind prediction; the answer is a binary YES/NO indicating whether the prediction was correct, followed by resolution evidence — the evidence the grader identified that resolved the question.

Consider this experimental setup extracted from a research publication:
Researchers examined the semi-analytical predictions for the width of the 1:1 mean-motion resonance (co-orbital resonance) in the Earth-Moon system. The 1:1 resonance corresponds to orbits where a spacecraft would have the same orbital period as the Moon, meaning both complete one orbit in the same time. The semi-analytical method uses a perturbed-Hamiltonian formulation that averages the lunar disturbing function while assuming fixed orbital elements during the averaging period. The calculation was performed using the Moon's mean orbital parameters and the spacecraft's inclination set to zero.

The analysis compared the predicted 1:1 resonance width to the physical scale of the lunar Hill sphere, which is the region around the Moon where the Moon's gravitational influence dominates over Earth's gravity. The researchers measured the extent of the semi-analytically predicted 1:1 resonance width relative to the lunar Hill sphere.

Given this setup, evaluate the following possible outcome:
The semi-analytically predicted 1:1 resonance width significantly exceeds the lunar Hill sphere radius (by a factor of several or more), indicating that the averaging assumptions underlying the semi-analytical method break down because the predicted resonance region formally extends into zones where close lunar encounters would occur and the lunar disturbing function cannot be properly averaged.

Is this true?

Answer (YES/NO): NO